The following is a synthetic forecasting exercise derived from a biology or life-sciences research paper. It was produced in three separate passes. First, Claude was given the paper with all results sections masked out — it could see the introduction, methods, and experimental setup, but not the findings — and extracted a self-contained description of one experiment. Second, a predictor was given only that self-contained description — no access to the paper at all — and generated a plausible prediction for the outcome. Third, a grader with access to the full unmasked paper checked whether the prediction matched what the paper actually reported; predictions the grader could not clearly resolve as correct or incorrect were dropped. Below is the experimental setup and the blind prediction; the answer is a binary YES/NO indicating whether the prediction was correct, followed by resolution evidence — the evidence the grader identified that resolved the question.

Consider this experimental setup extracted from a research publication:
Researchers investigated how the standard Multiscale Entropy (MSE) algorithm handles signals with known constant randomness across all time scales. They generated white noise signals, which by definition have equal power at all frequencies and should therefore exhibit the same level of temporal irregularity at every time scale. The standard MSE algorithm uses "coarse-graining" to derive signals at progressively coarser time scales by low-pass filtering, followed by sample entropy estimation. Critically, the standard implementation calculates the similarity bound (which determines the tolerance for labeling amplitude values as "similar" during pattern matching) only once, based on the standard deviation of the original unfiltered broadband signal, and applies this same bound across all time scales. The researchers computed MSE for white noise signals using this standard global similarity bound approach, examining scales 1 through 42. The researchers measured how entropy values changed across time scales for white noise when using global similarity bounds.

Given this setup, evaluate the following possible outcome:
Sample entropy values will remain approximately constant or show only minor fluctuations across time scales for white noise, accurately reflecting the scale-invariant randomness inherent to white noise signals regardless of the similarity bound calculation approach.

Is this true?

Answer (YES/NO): NO